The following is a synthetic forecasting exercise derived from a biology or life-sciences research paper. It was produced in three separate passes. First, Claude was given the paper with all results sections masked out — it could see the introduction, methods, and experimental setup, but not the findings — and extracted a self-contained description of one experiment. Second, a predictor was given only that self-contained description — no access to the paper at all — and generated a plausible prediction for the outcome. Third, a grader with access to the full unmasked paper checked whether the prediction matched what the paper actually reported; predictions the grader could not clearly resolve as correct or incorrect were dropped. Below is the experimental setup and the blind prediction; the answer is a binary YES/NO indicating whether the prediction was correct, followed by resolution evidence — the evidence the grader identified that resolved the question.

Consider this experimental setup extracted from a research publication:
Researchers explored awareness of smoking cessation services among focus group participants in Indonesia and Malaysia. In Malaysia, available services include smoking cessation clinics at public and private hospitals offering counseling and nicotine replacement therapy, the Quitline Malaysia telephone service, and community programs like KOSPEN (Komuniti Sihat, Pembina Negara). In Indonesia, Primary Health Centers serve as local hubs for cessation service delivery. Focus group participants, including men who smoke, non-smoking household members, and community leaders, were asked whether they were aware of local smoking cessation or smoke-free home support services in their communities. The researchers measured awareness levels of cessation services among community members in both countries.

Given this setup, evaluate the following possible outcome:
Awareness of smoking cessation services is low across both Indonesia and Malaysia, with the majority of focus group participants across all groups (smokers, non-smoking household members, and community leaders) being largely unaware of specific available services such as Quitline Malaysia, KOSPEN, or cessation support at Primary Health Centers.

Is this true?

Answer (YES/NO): NO